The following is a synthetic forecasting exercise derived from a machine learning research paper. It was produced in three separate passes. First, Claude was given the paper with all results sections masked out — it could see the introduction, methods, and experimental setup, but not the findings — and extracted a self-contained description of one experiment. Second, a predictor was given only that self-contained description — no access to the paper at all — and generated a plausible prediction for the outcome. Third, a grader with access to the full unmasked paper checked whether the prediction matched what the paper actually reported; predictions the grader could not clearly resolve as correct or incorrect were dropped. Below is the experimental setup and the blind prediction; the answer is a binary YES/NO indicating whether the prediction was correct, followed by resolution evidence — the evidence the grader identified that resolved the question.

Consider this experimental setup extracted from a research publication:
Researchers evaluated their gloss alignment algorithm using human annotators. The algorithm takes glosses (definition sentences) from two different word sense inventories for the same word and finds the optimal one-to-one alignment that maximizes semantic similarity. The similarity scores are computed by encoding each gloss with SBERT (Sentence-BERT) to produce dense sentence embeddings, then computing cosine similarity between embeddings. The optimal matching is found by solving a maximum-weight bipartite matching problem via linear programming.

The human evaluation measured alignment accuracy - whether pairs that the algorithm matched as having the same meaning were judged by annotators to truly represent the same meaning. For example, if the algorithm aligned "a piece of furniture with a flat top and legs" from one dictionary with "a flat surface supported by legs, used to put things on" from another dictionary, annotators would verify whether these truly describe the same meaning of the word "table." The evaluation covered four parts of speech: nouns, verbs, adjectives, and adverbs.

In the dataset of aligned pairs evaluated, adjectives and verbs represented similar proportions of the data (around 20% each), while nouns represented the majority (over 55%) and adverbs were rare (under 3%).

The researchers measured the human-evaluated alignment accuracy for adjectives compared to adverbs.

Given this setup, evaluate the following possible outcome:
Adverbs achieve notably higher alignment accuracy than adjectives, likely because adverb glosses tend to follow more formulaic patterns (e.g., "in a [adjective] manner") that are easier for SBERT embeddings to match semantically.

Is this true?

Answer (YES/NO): NO